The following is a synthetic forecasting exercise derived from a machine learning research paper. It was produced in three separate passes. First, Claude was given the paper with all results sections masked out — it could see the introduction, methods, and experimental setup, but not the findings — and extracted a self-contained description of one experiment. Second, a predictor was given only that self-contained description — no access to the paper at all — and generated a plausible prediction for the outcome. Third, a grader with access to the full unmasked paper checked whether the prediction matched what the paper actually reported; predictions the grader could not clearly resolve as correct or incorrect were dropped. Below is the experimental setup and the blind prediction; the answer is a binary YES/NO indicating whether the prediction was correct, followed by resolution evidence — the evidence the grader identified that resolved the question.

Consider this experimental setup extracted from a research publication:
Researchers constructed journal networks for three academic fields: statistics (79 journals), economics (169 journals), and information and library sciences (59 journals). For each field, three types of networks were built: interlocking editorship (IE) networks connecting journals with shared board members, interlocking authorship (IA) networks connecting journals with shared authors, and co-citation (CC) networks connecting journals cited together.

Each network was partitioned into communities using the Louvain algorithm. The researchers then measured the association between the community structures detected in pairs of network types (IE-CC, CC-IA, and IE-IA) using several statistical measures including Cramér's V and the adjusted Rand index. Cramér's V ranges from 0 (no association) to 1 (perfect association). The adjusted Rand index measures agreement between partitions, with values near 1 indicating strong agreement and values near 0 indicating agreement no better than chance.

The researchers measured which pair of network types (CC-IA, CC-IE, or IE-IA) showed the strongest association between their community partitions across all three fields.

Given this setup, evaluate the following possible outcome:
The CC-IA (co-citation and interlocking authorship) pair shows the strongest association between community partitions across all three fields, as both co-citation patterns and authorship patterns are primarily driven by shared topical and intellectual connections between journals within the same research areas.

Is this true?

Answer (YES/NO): YES